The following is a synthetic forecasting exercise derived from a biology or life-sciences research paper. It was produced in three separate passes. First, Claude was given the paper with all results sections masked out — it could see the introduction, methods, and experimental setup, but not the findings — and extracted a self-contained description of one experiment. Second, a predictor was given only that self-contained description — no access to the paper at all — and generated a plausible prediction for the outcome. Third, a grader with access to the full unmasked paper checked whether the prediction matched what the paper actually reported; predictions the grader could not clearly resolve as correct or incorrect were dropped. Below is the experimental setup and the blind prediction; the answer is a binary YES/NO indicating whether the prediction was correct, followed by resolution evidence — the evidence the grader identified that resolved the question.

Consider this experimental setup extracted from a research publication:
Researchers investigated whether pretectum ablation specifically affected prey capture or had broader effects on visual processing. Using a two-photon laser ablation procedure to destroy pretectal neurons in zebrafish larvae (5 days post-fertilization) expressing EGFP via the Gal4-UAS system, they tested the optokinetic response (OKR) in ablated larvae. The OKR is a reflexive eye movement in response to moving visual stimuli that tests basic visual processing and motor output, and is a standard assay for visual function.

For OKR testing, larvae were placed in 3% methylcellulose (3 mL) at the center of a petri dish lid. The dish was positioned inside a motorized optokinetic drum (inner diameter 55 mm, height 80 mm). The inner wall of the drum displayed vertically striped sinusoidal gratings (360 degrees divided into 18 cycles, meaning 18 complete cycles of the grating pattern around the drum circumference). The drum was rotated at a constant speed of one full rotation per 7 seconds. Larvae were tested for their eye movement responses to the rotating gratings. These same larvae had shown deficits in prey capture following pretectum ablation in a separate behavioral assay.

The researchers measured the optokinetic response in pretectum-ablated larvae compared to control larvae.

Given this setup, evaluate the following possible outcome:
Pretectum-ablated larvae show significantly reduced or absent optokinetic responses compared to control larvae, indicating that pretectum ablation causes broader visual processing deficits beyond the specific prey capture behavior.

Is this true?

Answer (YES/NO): NO